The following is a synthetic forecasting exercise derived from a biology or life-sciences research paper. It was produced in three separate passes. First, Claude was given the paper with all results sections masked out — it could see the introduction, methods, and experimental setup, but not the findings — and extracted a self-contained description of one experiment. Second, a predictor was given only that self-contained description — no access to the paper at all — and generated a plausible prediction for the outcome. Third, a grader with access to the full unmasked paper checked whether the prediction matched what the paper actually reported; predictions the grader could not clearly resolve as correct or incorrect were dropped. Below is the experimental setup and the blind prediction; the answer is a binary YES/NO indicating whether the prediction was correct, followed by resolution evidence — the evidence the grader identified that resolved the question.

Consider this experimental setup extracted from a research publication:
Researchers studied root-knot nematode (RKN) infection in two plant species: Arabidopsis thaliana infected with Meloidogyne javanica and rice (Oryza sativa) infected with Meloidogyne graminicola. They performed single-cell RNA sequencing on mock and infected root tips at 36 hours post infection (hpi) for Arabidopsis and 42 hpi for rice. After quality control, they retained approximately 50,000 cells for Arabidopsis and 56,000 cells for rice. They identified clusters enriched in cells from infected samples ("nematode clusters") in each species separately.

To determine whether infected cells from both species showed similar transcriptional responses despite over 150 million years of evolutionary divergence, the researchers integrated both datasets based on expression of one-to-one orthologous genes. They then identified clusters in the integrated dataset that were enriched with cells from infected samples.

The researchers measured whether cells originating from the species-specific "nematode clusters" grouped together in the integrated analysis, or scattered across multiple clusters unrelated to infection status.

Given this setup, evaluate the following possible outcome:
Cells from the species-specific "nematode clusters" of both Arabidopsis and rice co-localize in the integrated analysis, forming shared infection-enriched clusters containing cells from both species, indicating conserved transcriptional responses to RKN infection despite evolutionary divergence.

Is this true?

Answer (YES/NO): YES